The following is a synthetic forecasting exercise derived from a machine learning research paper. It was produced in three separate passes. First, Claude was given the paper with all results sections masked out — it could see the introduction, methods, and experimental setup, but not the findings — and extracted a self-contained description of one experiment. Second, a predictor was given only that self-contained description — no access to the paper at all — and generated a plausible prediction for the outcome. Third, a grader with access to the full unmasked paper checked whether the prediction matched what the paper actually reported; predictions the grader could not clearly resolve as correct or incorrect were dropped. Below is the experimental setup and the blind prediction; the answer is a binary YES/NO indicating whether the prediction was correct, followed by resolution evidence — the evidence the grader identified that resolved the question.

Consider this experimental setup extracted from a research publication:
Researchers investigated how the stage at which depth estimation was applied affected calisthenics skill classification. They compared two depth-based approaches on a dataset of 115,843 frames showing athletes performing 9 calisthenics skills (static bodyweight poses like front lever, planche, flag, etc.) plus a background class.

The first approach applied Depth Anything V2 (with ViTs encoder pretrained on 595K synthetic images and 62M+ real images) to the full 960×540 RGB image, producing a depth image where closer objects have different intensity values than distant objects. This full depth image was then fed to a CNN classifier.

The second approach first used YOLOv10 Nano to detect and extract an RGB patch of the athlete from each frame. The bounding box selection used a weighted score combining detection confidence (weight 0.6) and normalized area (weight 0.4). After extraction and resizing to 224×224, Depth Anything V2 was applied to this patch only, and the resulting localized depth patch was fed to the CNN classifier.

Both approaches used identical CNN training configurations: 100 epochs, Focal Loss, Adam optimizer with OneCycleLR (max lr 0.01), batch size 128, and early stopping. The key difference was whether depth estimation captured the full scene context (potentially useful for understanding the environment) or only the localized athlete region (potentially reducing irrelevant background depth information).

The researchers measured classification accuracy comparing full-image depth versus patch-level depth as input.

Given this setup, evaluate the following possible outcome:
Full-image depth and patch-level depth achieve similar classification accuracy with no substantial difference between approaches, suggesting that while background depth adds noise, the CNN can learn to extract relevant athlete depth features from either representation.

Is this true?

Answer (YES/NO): NO